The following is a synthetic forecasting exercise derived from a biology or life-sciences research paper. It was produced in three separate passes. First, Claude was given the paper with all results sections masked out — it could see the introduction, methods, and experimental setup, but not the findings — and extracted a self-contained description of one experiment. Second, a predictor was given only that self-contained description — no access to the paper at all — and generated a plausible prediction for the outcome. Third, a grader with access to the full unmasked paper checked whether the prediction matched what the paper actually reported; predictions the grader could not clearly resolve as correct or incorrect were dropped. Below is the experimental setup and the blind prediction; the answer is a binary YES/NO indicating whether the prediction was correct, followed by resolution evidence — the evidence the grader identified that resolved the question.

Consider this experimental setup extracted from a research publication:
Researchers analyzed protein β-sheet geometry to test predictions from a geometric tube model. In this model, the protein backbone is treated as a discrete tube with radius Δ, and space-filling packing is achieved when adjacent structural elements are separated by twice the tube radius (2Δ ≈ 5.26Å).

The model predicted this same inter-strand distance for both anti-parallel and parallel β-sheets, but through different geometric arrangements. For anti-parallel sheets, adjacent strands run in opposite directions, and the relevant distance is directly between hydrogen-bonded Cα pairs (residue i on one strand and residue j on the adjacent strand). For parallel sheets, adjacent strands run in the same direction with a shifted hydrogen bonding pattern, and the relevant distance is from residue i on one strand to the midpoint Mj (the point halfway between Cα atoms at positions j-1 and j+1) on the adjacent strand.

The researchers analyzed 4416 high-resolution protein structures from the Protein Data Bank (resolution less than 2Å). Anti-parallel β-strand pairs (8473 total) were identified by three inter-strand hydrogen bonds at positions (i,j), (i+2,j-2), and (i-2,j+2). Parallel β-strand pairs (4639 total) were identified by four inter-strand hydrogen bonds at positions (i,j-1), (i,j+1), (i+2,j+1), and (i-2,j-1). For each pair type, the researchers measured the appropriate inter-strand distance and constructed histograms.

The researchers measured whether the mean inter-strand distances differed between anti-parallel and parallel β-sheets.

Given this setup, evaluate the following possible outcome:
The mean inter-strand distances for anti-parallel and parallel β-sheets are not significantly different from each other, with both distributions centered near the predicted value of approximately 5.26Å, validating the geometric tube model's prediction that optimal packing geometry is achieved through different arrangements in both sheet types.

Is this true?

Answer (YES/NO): YES